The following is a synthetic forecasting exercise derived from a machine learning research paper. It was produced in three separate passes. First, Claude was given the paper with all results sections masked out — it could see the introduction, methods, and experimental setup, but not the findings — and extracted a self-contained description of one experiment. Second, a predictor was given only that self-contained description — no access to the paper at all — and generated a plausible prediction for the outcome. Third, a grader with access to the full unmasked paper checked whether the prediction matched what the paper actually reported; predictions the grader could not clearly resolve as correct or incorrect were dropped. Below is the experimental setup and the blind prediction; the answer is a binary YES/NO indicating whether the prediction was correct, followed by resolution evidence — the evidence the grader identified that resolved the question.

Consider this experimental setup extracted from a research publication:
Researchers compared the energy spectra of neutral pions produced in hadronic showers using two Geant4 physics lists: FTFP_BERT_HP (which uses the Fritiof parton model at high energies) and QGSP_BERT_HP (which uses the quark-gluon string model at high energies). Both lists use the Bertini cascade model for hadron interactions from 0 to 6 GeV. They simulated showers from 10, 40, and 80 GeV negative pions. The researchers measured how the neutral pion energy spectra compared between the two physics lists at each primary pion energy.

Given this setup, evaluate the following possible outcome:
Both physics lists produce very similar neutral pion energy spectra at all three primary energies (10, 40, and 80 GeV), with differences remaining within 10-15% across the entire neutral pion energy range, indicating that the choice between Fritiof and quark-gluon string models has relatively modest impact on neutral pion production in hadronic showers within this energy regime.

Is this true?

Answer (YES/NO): NO